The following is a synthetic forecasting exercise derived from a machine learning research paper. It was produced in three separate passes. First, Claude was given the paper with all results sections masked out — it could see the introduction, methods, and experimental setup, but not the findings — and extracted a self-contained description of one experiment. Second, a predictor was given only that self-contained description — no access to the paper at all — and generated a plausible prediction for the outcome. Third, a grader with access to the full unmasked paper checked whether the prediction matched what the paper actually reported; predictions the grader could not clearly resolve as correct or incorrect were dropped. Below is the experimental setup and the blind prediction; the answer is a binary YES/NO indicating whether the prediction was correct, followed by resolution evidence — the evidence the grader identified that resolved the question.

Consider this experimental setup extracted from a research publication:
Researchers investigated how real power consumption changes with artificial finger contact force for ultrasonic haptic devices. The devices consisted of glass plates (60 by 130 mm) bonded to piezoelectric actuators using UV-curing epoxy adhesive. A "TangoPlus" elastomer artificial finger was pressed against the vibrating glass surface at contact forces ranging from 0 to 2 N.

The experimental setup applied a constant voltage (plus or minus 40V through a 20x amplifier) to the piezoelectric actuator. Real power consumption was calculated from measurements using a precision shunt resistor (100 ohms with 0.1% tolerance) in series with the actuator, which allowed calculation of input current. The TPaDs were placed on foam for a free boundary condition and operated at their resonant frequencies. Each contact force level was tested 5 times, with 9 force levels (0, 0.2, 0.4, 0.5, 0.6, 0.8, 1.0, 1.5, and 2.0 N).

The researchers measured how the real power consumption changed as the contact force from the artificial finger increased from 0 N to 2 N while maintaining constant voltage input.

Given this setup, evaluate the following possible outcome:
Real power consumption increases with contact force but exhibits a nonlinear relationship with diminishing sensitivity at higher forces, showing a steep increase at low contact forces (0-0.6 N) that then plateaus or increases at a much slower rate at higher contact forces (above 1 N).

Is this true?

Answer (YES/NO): NO